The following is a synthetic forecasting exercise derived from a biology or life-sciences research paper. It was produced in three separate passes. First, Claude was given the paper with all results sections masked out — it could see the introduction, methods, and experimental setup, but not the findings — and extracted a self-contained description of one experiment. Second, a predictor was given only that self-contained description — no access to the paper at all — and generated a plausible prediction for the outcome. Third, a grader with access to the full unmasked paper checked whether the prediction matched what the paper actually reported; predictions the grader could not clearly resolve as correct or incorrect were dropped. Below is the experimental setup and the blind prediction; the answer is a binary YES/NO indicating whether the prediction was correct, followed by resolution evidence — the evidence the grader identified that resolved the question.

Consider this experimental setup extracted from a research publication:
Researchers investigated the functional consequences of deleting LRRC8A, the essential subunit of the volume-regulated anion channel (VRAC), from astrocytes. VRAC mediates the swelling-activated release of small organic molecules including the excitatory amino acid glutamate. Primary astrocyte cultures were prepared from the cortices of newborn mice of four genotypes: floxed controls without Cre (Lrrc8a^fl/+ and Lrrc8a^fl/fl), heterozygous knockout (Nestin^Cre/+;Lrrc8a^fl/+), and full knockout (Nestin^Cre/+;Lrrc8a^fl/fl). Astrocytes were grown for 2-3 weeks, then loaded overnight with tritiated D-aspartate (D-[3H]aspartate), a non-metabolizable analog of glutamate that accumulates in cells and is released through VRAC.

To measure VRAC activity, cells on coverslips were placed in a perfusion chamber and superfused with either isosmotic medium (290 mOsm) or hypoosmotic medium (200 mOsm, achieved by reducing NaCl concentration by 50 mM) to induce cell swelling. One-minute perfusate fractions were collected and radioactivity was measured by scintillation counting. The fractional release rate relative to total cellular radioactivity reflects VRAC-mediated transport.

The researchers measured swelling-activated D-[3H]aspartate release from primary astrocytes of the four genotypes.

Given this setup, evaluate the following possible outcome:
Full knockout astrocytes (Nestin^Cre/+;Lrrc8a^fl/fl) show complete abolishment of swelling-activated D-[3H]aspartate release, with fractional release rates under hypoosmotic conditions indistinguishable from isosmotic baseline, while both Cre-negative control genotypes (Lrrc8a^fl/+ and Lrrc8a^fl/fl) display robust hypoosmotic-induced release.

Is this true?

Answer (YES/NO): NO